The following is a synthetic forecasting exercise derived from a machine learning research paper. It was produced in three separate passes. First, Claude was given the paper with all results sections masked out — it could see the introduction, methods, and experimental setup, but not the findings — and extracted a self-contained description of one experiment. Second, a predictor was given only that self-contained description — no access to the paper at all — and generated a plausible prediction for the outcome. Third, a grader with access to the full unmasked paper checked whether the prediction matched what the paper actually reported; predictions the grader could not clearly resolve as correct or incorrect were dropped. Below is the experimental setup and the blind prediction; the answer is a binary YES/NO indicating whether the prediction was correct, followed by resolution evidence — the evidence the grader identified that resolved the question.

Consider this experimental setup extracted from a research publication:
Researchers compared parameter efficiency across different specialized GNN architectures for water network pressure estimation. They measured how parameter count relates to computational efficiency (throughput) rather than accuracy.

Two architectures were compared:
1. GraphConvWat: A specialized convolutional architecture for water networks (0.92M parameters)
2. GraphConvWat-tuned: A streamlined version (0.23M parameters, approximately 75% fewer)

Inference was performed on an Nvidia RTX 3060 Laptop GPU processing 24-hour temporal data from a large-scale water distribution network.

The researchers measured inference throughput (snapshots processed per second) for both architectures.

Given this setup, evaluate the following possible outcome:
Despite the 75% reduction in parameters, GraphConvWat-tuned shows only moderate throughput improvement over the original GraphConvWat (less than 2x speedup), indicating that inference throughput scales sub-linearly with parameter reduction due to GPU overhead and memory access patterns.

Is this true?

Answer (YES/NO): NO